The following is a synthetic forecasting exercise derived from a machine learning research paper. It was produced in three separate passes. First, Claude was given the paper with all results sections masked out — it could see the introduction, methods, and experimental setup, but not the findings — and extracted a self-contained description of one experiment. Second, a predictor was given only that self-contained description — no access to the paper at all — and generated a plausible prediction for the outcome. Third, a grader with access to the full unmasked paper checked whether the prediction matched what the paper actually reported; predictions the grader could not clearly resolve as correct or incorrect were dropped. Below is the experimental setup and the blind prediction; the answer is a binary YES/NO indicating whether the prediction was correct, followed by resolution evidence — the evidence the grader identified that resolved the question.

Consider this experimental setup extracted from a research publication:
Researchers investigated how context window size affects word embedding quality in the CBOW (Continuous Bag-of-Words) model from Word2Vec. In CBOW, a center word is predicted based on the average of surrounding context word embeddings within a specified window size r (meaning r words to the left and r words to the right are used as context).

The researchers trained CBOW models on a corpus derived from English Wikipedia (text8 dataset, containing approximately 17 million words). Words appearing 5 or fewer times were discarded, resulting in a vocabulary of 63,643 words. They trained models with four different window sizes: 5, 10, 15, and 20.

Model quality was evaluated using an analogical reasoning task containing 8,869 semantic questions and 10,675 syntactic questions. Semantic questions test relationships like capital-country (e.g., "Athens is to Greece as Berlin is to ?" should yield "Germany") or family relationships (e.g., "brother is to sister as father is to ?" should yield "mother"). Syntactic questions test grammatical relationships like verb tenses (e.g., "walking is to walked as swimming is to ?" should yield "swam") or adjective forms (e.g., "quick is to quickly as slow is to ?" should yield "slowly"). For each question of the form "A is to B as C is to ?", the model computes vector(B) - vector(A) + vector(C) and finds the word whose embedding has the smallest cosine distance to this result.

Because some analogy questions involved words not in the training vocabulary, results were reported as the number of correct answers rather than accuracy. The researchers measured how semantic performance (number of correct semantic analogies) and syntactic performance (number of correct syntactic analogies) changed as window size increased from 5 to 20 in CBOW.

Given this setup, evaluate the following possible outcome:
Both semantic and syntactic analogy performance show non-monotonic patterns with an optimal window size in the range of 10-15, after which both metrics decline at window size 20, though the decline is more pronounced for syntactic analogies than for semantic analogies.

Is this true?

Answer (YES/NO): NO